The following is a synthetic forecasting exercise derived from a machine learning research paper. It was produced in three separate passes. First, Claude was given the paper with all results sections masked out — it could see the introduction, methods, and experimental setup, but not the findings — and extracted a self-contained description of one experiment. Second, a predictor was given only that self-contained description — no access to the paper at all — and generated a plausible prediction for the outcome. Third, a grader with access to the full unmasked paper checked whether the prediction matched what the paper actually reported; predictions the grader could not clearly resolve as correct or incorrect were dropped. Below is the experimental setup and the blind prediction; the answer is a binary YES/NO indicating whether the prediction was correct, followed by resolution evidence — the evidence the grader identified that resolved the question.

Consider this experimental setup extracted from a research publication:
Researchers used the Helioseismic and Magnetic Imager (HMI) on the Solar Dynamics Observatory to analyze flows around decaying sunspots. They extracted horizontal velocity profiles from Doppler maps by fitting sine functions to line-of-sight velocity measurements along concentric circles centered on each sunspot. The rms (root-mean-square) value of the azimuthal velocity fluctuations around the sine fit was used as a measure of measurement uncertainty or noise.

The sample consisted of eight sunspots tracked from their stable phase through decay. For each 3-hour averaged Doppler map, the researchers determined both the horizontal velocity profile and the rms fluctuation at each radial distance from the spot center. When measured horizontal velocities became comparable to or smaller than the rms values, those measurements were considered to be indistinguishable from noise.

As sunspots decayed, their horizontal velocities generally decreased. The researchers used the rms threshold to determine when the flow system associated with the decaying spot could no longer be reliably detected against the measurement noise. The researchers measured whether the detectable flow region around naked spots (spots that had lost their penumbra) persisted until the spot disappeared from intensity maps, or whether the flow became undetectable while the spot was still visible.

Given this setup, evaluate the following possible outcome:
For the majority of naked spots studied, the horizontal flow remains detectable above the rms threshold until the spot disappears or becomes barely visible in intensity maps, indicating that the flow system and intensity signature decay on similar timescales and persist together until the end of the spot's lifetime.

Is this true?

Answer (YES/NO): YES